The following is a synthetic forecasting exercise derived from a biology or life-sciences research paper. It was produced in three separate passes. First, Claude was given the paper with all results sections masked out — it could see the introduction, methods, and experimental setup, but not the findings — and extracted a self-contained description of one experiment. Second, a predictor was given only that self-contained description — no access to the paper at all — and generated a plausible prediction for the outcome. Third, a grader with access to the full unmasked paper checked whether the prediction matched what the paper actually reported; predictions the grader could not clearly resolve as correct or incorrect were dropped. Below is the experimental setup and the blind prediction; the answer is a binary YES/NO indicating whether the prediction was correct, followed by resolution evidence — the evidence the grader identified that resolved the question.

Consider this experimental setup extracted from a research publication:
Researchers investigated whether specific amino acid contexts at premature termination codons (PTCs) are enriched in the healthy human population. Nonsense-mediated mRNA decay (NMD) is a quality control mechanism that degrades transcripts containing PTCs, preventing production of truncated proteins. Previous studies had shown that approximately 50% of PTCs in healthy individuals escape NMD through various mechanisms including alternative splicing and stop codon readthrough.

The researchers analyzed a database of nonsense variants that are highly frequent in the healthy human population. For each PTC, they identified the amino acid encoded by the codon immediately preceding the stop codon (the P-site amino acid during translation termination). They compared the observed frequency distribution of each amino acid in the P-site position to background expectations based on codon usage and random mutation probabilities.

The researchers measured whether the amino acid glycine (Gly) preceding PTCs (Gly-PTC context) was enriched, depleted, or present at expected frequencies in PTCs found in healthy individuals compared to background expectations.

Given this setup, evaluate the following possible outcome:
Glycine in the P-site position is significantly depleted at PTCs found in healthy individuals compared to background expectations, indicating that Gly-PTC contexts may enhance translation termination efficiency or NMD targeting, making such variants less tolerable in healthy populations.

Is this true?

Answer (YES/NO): NO